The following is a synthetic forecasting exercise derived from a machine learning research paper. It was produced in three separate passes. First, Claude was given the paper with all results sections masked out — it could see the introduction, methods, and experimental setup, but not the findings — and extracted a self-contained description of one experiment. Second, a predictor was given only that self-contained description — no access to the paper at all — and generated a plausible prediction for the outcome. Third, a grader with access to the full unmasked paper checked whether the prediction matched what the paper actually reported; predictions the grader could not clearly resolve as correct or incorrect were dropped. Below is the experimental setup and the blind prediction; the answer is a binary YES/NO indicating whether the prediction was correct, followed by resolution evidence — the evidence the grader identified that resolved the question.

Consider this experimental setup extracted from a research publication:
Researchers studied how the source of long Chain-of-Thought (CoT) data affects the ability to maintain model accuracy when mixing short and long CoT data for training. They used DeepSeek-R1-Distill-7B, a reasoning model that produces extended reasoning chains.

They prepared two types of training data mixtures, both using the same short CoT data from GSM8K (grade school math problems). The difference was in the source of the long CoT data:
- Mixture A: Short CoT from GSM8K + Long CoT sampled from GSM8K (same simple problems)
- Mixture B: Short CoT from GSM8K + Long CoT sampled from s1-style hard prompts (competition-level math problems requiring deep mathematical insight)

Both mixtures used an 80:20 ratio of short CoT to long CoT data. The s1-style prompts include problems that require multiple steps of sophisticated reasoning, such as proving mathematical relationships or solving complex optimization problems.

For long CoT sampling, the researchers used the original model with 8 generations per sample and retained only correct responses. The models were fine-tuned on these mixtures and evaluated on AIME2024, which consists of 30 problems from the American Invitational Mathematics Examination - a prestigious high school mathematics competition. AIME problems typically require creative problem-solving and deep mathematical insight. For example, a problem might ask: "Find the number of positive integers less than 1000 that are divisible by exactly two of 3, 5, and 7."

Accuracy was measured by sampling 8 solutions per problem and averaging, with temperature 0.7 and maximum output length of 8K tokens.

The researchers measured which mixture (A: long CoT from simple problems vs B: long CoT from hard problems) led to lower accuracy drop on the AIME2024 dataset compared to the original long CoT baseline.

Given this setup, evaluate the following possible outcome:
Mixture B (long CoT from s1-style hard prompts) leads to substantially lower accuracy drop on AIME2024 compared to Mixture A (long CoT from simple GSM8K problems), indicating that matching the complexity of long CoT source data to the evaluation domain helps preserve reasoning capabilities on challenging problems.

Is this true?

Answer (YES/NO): YES